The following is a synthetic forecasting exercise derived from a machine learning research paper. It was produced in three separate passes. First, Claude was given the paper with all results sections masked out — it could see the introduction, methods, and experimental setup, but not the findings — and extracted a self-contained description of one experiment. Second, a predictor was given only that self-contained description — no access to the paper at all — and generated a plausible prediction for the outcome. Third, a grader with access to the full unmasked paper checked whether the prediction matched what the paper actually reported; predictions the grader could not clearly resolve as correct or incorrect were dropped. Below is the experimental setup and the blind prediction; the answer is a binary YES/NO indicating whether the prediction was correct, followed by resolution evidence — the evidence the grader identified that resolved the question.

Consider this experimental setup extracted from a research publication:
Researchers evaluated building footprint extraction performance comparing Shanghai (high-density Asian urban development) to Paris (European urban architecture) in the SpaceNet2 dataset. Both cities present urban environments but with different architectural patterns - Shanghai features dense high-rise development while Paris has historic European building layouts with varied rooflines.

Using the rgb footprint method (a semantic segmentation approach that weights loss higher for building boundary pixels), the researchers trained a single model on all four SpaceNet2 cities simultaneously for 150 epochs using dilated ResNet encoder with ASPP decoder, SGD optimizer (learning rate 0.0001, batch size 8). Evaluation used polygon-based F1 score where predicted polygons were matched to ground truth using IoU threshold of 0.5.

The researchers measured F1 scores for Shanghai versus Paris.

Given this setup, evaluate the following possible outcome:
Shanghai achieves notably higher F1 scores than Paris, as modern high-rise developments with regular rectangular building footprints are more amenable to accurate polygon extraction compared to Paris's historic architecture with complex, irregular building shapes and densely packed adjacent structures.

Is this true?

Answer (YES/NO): NO